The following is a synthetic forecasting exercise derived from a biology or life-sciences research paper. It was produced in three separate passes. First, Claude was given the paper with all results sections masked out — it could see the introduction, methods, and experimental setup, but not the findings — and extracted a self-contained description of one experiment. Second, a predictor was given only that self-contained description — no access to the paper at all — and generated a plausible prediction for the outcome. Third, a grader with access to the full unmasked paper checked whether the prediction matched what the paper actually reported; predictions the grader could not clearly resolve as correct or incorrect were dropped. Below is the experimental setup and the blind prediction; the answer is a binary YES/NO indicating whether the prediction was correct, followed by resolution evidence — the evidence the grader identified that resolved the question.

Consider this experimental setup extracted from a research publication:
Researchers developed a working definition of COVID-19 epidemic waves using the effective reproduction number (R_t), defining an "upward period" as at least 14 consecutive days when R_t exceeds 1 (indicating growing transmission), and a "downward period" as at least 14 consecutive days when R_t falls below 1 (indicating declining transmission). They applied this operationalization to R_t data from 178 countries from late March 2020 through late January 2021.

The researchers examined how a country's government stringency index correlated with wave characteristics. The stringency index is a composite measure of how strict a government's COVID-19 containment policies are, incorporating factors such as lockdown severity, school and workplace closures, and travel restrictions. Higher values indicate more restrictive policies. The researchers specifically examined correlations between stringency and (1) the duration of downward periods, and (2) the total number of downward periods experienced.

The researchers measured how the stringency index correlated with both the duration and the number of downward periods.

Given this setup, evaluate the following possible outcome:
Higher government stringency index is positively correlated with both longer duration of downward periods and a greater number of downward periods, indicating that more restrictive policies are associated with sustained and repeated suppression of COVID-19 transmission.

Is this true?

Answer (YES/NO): NO